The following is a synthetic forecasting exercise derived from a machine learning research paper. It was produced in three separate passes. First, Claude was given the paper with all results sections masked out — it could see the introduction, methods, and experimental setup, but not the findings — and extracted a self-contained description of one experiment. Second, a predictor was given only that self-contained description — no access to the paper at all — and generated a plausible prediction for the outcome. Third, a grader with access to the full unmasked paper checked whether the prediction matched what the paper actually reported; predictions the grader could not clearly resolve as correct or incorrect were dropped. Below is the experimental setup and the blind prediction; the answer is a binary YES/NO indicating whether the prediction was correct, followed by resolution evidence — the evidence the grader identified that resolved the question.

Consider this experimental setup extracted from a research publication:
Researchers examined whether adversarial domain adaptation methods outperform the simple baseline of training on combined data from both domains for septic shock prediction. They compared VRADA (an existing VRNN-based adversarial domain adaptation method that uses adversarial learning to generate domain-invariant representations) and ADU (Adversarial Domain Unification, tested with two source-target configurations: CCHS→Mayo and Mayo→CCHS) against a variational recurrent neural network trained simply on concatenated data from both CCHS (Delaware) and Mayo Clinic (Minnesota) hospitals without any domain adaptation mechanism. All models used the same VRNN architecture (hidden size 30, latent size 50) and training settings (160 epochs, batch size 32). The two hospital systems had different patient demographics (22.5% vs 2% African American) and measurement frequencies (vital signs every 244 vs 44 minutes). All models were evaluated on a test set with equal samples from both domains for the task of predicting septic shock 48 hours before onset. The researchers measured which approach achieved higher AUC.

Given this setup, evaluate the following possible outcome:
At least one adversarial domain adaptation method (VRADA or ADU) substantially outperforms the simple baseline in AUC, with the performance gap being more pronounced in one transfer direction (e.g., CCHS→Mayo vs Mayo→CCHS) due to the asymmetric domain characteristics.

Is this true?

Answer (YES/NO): NO